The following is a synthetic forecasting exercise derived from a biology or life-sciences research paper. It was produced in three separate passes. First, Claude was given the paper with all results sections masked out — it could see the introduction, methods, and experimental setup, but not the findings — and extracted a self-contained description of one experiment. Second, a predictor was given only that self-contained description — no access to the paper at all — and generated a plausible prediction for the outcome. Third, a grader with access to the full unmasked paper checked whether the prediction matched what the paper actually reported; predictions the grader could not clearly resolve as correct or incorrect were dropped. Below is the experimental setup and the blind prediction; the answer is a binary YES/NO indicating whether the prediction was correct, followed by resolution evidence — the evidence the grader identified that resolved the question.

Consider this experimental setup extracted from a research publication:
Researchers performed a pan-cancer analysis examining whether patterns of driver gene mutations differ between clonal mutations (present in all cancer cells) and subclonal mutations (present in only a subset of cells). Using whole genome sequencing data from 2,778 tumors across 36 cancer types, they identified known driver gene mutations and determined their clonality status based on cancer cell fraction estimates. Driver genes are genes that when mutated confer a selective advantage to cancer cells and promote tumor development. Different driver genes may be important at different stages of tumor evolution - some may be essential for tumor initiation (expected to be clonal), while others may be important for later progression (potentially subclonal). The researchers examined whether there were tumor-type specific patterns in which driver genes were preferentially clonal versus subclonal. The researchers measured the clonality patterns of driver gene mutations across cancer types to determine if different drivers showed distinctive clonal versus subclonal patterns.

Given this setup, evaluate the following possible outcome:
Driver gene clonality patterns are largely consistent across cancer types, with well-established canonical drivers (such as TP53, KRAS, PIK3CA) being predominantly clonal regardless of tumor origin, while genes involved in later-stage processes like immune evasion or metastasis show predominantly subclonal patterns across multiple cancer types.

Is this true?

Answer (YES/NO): NO